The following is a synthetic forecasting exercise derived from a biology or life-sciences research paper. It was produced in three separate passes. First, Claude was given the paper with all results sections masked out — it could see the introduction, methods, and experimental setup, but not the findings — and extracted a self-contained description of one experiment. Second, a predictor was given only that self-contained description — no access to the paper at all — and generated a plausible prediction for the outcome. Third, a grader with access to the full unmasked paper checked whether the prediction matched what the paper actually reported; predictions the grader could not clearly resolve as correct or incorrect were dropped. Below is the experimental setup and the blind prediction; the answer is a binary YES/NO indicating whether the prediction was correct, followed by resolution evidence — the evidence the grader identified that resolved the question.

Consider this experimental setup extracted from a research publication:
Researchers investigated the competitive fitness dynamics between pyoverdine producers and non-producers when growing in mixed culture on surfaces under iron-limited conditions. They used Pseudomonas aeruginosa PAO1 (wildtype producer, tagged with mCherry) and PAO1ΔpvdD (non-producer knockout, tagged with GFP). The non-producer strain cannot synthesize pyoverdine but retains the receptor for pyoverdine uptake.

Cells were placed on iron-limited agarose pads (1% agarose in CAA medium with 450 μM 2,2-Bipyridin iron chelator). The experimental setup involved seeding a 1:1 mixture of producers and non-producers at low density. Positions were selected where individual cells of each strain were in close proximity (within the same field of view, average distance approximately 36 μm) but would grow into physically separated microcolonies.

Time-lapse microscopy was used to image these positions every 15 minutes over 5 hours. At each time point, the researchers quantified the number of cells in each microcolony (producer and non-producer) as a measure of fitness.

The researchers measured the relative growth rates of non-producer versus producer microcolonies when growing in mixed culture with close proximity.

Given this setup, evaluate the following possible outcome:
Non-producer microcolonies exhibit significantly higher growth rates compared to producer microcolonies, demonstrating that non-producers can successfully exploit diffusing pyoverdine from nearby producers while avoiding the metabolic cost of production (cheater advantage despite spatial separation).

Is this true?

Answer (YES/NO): YES